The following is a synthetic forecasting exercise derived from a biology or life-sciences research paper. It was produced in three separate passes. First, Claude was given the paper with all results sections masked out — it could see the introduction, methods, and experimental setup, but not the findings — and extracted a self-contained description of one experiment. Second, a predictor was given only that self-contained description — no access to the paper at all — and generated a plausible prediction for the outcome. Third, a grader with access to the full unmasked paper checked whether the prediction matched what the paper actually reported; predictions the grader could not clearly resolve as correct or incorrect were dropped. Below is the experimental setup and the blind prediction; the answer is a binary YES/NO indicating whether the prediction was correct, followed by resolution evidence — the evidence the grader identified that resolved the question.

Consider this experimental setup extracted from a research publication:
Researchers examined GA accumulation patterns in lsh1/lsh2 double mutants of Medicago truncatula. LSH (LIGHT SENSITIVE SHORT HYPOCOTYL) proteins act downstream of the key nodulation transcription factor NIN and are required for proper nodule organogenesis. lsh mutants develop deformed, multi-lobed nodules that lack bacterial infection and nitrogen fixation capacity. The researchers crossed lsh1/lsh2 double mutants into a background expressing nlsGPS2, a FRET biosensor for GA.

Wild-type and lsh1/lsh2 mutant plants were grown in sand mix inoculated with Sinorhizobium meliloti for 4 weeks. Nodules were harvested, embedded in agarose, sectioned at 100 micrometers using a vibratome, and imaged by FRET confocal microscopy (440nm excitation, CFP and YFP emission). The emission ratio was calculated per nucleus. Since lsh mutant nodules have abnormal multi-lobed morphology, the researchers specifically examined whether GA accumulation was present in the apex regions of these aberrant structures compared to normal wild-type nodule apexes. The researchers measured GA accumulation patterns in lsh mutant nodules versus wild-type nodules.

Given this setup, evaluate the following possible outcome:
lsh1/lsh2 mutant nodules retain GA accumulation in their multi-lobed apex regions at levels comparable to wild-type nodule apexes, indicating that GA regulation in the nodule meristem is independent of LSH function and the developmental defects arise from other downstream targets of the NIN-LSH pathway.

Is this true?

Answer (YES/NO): NO